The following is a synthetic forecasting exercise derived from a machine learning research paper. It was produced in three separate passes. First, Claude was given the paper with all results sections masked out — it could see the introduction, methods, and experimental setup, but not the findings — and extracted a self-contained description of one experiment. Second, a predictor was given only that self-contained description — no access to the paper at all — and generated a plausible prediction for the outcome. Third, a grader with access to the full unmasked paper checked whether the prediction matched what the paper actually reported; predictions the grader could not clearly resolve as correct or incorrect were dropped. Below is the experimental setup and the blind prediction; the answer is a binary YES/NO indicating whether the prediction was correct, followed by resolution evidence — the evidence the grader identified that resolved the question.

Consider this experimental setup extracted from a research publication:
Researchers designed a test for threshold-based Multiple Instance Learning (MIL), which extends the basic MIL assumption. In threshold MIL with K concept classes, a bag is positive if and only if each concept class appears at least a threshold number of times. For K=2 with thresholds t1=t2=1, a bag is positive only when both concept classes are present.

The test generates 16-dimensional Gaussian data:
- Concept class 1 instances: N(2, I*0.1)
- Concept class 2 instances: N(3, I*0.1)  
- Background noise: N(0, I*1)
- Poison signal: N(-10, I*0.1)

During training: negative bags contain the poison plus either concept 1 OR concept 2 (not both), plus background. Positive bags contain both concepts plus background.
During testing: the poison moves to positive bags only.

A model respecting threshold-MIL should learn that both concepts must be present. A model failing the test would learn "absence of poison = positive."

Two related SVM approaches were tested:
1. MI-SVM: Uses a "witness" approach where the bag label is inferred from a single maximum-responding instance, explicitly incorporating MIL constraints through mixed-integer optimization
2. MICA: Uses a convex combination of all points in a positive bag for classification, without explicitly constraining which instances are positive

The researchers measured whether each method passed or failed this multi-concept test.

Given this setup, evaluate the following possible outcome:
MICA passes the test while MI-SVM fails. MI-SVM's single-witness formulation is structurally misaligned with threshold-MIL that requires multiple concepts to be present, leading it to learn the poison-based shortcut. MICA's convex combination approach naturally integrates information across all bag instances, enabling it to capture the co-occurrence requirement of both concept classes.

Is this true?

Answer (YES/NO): NO